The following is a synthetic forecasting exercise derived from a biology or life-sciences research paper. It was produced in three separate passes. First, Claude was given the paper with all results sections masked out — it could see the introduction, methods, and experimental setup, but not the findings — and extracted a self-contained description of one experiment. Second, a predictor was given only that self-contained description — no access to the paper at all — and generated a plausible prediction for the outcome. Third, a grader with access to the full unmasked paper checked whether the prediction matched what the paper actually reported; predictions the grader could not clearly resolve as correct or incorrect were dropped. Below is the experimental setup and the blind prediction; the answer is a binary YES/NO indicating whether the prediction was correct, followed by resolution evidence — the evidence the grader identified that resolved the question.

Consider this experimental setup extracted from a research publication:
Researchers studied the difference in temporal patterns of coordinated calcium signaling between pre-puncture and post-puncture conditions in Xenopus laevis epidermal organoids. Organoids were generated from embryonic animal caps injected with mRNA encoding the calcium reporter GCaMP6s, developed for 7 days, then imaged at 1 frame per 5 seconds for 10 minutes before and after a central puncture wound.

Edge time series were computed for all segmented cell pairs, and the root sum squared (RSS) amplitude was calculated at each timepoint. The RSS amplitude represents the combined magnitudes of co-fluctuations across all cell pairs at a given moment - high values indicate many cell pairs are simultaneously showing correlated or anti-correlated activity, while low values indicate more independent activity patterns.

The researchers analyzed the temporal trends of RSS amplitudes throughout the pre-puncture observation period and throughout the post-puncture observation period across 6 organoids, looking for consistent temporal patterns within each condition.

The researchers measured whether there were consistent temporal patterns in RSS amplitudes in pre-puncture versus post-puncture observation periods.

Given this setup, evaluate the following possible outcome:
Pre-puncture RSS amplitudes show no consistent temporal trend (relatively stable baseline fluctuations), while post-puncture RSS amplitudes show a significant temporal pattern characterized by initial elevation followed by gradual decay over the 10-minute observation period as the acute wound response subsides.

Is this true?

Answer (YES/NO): NO